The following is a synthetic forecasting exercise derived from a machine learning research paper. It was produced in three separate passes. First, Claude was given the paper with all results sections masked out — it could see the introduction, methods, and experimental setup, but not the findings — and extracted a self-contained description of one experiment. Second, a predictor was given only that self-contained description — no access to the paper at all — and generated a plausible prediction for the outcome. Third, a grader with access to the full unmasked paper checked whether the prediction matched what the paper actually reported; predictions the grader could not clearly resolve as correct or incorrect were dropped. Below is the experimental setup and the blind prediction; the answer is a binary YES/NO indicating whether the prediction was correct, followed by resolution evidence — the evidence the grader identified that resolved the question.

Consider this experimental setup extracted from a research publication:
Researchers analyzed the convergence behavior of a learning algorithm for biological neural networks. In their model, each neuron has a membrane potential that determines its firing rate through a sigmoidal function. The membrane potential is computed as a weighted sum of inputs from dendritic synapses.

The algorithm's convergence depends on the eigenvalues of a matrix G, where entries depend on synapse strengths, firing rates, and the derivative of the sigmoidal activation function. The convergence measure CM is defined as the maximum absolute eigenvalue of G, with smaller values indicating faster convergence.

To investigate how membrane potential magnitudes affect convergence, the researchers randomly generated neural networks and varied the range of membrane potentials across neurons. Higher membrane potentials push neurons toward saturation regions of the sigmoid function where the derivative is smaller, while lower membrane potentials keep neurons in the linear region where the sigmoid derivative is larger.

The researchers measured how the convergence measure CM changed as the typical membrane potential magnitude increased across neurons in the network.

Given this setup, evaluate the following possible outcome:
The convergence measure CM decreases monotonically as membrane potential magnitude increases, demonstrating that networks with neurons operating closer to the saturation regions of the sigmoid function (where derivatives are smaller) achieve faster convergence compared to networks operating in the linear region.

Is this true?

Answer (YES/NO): YES